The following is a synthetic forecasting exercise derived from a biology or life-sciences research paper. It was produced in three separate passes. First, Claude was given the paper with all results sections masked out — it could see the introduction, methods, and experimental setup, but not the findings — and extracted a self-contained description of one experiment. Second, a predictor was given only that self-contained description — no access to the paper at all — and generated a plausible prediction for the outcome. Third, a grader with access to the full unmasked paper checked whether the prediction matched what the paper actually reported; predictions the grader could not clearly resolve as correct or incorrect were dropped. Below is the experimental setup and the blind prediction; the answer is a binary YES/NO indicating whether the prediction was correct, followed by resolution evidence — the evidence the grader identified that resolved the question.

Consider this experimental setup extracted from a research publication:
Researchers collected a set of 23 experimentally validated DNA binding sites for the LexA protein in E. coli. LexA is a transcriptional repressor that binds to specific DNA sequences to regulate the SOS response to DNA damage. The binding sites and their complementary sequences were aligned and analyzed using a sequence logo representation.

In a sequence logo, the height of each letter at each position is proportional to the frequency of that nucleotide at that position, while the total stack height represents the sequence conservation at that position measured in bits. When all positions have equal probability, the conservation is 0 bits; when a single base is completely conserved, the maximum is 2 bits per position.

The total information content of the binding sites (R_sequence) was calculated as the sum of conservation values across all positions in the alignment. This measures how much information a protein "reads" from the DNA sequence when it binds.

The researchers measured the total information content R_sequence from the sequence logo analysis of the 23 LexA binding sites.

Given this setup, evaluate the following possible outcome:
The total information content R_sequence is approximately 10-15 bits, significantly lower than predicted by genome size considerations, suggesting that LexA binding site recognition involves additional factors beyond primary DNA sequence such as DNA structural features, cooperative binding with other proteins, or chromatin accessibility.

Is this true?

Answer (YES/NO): NO